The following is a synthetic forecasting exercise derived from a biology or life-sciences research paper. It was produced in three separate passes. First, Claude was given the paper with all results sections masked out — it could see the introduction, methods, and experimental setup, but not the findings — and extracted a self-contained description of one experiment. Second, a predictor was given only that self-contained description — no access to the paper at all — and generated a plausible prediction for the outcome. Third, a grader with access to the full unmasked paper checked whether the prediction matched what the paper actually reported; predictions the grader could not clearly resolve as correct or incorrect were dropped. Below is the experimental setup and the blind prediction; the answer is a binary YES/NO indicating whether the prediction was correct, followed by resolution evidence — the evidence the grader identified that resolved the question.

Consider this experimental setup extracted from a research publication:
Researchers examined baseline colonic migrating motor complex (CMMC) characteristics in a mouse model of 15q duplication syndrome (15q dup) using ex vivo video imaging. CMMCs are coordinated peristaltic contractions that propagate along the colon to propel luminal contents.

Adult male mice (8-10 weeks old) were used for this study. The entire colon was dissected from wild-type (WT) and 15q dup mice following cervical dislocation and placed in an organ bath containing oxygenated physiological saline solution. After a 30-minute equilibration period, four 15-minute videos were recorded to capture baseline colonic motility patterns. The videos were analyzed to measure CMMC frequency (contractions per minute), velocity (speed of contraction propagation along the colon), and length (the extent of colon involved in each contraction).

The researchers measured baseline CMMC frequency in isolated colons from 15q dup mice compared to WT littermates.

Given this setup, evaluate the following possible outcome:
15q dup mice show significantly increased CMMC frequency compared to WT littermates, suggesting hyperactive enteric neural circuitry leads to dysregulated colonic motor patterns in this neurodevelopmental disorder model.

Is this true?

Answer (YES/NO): NO